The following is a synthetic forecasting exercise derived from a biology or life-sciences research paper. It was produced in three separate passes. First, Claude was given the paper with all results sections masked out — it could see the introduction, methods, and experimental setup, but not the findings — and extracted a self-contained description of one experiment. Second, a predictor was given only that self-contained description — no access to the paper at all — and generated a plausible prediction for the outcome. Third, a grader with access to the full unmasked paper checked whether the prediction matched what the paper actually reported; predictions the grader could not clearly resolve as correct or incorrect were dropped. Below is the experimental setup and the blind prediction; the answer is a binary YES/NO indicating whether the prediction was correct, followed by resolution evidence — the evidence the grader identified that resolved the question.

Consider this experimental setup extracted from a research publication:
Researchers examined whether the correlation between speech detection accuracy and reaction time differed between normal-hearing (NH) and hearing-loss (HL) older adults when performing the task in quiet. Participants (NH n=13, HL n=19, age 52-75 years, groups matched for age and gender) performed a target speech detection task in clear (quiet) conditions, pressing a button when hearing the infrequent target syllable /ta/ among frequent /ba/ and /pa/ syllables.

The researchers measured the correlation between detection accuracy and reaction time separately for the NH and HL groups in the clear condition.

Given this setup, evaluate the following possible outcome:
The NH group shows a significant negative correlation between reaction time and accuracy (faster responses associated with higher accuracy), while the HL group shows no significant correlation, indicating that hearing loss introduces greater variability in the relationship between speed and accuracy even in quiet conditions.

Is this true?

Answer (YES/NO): NO